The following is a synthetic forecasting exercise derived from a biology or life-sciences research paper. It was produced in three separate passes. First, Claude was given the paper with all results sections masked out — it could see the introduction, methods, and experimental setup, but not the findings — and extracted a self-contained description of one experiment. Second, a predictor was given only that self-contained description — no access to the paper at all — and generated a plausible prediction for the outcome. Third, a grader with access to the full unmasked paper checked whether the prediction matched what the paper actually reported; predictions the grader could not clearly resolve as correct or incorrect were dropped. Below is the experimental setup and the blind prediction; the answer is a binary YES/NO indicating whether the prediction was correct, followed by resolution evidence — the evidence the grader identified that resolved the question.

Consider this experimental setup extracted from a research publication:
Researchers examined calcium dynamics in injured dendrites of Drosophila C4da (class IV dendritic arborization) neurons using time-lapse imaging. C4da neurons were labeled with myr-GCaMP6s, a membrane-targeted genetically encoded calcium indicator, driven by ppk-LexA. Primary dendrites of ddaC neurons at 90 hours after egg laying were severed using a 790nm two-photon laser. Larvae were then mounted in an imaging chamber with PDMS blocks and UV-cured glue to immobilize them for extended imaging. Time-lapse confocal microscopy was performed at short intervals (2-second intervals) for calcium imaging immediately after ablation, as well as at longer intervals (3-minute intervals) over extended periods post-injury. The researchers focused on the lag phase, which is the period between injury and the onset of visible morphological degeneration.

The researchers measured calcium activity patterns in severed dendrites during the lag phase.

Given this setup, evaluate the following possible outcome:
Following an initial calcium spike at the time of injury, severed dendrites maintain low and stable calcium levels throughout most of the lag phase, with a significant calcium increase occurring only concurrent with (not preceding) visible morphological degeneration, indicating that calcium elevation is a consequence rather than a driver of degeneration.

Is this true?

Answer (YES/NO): NO